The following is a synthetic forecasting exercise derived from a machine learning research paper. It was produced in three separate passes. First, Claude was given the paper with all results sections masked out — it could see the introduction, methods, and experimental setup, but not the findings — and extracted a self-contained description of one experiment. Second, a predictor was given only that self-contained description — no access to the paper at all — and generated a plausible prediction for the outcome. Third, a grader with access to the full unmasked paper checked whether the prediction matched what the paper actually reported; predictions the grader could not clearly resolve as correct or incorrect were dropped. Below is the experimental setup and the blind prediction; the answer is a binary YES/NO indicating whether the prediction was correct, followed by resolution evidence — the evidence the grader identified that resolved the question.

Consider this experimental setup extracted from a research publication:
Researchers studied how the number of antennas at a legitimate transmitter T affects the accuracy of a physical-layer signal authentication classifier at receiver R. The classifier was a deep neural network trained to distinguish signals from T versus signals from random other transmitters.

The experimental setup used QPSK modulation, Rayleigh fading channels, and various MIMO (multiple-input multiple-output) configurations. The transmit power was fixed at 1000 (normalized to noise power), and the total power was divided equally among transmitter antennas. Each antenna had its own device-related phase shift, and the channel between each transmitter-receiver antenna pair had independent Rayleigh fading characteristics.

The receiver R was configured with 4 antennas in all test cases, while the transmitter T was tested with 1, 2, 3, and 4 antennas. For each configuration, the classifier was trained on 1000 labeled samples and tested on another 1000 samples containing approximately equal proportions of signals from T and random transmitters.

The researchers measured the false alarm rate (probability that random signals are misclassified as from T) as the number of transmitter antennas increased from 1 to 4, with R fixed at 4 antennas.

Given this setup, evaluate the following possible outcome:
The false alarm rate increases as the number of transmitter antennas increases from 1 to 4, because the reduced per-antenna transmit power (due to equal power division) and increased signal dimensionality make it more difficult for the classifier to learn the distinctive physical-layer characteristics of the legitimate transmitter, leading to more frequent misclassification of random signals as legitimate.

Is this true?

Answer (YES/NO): YES